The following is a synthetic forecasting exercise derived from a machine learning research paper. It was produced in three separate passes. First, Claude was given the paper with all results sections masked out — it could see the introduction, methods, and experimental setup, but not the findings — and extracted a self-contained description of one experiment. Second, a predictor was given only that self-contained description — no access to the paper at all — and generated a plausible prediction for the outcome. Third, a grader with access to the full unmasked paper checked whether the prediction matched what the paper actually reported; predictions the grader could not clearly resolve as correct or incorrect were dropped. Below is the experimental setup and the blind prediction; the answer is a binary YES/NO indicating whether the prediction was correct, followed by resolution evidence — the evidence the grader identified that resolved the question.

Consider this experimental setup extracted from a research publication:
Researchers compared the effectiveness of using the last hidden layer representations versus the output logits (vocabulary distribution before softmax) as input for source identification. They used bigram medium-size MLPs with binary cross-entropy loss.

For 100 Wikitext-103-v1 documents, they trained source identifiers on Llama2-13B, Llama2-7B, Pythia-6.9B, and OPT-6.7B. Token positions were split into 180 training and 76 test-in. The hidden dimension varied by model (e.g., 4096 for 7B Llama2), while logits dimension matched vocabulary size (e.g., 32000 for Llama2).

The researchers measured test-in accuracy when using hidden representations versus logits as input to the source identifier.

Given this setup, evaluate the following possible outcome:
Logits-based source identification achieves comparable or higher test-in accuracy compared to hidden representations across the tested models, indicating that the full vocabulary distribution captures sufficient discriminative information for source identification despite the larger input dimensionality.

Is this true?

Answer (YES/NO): NO